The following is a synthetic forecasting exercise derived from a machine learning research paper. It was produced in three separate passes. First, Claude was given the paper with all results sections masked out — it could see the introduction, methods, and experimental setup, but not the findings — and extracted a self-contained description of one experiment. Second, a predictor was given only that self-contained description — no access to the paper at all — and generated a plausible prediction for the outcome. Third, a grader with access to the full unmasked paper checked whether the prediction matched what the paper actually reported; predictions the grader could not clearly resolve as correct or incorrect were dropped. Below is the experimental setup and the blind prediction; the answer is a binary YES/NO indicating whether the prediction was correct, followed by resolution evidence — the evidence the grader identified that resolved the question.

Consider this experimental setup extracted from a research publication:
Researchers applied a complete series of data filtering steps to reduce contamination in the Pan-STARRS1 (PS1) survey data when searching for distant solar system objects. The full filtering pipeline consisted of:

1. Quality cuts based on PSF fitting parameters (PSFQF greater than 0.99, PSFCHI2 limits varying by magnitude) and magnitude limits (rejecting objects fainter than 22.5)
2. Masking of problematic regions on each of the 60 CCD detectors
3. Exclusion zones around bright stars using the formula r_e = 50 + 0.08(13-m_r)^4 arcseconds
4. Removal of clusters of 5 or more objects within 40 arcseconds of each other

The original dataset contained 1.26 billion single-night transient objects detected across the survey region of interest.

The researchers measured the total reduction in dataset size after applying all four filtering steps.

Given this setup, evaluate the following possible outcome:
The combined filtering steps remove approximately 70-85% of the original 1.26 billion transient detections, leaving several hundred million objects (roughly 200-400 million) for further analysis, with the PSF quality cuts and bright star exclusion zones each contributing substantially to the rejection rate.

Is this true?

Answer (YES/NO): YES